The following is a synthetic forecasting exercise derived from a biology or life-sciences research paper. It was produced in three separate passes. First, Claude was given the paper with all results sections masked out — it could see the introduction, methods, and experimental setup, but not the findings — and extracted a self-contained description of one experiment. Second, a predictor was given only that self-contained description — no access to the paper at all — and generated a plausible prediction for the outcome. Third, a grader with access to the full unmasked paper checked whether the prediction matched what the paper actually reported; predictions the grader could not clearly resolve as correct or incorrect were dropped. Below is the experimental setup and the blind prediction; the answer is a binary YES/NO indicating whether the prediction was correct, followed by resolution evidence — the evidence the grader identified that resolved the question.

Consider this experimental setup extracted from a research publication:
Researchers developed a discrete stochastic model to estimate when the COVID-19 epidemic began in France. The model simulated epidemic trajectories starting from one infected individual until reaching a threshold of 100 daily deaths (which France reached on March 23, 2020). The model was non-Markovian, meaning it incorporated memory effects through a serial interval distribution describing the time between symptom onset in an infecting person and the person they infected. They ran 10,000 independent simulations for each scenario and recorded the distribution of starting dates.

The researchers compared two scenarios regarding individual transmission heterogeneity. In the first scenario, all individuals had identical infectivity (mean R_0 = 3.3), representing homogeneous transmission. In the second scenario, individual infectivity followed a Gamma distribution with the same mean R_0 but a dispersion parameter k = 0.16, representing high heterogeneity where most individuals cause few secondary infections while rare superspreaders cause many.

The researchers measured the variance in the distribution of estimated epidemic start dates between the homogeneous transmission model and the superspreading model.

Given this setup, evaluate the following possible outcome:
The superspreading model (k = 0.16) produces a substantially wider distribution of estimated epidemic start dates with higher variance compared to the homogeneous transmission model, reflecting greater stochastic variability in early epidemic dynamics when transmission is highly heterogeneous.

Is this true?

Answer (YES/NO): YES